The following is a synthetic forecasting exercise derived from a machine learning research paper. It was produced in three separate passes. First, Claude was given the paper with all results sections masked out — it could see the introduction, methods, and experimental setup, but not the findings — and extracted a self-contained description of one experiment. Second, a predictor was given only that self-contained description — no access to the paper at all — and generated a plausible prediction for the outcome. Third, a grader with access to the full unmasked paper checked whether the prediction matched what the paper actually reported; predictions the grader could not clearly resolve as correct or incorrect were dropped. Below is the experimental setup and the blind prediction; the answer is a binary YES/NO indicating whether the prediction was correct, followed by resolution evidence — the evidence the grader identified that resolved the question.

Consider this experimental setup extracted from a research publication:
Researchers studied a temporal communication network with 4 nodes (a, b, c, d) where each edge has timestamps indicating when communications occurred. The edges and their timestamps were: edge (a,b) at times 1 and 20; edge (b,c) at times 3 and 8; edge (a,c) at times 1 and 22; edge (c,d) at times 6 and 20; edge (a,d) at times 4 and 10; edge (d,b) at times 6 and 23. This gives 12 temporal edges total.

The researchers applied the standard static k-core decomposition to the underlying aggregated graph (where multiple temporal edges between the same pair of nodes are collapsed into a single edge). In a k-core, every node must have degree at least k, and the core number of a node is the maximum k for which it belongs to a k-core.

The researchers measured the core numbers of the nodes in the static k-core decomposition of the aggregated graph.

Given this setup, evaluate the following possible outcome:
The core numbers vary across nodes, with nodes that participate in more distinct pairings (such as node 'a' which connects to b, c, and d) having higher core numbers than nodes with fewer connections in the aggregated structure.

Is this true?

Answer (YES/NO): NO